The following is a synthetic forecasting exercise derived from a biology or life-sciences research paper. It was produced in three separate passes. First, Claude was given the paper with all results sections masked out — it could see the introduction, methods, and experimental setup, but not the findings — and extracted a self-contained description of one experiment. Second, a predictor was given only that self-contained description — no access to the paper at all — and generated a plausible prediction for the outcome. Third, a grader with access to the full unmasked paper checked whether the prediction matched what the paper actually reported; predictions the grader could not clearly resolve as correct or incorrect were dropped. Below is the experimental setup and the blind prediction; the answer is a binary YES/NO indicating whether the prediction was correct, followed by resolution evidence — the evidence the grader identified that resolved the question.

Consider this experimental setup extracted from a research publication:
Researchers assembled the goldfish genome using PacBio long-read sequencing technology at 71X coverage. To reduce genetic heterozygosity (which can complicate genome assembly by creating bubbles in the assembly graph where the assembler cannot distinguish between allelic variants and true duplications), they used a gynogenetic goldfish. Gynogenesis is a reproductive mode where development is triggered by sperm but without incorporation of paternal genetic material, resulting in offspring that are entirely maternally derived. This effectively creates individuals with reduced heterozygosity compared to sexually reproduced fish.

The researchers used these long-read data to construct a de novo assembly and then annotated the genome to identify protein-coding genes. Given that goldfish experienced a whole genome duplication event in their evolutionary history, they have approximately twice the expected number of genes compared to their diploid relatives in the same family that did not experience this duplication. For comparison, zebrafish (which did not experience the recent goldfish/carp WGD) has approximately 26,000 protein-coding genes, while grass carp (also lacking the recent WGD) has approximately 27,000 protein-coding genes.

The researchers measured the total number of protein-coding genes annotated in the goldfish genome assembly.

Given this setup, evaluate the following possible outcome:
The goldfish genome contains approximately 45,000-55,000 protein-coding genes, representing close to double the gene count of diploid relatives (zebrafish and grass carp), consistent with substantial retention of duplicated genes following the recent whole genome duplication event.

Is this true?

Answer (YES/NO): NO